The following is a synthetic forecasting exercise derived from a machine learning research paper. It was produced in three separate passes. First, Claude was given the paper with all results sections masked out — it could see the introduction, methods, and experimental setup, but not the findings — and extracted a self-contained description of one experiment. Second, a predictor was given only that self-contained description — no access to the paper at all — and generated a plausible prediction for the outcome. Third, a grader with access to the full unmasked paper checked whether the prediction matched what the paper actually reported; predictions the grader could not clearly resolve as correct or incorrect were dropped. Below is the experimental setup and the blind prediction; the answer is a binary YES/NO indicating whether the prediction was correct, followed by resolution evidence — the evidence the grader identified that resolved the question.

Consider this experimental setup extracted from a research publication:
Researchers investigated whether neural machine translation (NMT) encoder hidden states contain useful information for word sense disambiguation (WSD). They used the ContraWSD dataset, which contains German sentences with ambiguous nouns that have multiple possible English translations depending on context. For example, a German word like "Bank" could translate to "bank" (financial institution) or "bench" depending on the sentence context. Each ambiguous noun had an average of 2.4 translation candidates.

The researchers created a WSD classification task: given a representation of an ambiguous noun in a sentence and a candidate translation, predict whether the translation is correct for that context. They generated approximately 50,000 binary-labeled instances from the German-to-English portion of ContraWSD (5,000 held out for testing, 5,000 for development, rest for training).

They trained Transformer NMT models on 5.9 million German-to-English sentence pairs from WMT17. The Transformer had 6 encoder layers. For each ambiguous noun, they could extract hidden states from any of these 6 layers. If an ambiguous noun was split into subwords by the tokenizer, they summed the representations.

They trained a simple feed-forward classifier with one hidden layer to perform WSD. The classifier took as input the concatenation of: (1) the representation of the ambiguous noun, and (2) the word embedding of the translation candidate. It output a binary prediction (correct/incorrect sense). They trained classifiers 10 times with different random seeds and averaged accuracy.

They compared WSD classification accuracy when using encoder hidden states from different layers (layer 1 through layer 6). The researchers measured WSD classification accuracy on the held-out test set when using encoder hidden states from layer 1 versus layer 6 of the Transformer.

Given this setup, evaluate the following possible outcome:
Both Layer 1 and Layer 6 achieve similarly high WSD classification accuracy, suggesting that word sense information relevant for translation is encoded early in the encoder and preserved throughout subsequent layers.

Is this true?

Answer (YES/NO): NO